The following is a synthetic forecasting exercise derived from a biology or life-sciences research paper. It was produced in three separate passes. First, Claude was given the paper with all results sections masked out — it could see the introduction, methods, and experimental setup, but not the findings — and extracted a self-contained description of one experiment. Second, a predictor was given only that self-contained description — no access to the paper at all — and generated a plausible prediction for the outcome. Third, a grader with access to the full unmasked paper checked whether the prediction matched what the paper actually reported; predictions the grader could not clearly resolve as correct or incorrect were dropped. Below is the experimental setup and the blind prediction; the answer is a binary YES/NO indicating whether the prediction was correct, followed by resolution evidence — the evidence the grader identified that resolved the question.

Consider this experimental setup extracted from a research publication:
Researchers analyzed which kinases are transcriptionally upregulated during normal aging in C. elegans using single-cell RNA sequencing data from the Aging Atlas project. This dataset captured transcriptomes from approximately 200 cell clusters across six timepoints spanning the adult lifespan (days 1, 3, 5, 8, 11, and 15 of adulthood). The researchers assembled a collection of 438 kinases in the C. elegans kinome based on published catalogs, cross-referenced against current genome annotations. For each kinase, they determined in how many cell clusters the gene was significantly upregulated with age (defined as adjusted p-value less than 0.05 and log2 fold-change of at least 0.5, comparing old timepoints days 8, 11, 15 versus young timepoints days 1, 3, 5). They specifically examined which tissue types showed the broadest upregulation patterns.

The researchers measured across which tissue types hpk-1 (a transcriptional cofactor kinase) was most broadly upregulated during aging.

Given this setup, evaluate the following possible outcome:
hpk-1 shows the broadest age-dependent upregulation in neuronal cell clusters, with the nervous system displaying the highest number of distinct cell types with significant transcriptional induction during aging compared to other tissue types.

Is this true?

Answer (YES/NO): YES